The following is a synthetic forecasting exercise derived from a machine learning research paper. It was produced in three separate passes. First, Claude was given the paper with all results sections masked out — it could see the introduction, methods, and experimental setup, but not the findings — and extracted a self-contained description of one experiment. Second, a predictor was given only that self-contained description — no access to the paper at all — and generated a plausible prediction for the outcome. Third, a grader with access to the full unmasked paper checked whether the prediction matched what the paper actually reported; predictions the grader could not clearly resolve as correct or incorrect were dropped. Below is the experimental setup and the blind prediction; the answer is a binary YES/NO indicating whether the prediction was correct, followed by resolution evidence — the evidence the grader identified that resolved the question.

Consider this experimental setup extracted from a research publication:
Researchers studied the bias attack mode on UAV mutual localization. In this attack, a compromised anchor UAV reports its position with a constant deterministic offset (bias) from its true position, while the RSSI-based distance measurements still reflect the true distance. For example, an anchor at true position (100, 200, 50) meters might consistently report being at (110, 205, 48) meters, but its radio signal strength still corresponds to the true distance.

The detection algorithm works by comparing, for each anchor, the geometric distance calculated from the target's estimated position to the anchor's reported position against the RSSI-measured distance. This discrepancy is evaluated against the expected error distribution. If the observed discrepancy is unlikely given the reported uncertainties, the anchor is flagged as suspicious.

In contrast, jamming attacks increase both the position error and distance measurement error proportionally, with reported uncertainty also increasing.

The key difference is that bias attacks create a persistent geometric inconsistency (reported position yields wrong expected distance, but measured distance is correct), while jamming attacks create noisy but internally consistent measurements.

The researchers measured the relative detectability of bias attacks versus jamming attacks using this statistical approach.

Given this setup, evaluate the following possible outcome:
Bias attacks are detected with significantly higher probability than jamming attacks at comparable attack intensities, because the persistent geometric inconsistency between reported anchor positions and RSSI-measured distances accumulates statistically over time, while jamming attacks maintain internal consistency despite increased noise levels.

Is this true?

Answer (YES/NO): YES